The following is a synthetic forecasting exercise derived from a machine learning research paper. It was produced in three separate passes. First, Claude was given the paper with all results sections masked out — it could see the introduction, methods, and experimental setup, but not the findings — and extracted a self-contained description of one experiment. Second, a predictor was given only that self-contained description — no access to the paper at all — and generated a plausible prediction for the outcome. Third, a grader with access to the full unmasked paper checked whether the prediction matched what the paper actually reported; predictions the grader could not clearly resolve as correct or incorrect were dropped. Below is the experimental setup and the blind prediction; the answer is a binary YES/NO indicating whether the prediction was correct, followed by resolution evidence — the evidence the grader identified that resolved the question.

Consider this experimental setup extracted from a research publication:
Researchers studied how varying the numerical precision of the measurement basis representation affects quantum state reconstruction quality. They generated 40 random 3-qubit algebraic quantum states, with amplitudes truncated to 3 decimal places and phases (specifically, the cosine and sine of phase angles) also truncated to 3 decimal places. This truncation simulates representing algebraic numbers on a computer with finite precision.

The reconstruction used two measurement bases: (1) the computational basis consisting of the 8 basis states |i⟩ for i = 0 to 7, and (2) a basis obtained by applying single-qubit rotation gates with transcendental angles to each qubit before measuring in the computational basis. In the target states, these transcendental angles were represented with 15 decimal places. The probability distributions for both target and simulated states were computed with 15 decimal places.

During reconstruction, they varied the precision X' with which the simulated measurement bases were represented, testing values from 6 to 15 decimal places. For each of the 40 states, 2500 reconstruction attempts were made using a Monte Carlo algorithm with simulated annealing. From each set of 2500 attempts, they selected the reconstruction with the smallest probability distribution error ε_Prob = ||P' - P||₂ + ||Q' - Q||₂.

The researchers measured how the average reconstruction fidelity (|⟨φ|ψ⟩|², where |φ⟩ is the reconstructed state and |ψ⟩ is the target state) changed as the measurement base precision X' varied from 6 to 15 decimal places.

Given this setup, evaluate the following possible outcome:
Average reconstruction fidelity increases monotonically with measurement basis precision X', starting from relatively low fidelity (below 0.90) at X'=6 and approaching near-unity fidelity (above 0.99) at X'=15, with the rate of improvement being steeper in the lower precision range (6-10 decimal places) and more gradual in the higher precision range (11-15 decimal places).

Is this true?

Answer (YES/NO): NO